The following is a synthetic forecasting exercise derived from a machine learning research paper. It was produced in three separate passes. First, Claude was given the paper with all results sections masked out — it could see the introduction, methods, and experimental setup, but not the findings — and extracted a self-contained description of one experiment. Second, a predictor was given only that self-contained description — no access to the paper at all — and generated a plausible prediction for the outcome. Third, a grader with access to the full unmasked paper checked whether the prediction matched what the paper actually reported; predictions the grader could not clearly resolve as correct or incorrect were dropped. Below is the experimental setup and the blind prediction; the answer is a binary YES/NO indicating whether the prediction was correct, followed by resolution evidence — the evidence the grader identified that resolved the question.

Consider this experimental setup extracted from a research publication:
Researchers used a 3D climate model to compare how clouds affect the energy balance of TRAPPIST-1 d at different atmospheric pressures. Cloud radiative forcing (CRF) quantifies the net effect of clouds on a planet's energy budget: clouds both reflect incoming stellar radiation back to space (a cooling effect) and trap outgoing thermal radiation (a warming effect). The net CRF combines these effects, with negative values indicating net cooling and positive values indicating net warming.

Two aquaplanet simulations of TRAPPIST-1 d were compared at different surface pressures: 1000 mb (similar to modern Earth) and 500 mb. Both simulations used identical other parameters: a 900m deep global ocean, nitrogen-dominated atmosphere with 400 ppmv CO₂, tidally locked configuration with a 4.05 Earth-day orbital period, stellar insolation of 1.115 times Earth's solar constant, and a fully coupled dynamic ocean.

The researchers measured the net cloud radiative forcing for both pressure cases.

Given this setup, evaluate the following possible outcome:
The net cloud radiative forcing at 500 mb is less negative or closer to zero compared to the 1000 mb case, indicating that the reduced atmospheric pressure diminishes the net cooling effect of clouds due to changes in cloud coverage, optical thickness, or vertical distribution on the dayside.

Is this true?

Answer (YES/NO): NO